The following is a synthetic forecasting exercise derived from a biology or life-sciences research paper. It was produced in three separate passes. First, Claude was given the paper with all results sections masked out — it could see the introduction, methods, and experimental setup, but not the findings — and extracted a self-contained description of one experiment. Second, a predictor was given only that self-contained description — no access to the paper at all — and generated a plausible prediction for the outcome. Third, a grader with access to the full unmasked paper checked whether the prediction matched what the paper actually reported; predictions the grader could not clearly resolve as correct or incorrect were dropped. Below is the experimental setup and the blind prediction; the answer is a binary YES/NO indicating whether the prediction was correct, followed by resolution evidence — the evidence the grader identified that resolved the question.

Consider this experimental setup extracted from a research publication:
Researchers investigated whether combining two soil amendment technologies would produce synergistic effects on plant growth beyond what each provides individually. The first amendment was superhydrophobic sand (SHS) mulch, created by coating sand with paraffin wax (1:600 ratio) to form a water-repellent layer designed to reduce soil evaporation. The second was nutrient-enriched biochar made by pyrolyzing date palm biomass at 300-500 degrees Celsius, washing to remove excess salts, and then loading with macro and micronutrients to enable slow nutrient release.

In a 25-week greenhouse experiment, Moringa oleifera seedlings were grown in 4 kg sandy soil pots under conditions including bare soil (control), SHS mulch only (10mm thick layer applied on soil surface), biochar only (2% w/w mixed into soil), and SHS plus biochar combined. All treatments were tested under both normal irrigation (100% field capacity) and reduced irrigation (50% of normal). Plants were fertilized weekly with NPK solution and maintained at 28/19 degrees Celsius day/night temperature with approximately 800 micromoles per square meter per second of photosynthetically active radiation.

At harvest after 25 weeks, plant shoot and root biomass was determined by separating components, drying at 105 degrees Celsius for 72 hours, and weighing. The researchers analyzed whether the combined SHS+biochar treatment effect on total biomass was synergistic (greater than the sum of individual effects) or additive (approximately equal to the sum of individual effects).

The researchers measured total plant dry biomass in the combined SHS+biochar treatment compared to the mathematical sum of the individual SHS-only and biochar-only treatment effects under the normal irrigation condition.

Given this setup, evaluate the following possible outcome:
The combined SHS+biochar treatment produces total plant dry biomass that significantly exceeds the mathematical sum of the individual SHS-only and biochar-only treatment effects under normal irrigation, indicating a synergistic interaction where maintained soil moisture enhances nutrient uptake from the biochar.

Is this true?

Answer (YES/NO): NO